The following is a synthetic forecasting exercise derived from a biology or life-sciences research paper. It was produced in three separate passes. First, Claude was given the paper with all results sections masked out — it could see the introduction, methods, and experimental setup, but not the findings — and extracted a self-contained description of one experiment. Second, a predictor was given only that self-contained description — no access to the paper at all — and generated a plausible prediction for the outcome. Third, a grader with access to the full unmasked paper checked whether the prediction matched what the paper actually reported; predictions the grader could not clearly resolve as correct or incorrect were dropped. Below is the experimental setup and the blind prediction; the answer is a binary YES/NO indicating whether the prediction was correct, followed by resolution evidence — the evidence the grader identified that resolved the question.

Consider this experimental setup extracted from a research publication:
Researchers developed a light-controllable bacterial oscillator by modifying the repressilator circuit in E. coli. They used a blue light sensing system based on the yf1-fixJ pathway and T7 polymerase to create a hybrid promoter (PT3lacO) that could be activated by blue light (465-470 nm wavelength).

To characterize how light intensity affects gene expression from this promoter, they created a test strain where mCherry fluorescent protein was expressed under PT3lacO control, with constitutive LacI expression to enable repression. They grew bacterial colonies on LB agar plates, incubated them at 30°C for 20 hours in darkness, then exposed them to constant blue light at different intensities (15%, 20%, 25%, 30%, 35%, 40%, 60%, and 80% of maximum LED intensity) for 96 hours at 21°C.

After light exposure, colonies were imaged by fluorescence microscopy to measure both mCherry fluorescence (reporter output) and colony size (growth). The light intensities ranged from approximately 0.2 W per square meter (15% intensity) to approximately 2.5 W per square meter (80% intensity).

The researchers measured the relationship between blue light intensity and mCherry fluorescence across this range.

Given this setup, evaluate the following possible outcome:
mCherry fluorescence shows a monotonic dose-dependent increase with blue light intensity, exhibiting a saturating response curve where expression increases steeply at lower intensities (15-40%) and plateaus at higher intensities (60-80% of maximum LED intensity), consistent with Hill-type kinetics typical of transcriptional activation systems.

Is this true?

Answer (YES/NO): NO